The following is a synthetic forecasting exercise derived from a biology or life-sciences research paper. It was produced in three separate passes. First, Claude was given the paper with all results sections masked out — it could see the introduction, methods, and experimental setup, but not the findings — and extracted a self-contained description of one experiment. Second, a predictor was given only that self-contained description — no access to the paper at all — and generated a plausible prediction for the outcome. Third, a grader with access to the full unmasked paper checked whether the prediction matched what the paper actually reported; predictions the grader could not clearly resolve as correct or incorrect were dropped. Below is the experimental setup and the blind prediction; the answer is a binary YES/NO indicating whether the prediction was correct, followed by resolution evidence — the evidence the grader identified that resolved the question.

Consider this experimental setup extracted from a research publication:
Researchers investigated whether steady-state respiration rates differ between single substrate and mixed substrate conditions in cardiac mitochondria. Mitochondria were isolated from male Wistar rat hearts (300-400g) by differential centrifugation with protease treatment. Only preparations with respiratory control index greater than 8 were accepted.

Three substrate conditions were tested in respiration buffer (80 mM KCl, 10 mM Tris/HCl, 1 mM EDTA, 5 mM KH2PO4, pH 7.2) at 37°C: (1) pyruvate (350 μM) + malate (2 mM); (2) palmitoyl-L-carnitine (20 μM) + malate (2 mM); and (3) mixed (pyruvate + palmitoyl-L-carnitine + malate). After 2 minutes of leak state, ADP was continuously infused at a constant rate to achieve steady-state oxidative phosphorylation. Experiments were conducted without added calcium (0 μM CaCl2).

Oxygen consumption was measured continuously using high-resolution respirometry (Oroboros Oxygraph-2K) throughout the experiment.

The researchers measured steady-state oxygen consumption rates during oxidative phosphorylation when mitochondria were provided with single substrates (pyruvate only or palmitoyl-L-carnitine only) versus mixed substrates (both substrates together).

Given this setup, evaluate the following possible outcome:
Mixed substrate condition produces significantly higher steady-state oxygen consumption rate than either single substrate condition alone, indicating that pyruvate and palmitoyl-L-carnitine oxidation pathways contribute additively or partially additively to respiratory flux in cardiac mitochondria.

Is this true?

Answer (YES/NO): NO